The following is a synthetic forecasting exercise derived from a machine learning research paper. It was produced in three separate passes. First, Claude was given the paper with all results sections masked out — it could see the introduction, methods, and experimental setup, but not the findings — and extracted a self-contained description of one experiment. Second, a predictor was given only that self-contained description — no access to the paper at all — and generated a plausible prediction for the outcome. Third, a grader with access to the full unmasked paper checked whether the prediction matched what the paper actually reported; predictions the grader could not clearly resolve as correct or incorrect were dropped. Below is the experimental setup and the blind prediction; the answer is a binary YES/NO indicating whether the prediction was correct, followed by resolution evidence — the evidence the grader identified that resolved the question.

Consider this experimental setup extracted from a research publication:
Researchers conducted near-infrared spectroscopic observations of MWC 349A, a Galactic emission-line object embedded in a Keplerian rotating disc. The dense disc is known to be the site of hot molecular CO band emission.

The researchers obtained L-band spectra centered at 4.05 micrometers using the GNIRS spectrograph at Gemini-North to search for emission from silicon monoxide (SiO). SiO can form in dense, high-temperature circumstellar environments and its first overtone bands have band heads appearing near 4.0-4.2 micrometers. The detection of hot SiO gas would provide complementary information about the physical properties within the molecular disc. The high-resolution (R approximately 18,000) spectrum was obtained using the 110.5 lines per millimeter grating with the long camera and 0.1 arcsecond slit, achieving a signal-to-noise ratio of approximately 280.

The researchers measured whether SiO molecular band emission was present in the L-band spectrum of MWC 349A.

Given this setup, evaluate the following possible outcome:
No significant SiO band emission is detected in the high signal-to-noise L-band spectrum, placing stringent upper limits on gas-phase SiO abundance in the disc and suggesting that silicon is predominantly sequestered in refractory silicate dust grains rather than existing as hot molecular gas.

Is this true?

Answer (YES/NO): NO